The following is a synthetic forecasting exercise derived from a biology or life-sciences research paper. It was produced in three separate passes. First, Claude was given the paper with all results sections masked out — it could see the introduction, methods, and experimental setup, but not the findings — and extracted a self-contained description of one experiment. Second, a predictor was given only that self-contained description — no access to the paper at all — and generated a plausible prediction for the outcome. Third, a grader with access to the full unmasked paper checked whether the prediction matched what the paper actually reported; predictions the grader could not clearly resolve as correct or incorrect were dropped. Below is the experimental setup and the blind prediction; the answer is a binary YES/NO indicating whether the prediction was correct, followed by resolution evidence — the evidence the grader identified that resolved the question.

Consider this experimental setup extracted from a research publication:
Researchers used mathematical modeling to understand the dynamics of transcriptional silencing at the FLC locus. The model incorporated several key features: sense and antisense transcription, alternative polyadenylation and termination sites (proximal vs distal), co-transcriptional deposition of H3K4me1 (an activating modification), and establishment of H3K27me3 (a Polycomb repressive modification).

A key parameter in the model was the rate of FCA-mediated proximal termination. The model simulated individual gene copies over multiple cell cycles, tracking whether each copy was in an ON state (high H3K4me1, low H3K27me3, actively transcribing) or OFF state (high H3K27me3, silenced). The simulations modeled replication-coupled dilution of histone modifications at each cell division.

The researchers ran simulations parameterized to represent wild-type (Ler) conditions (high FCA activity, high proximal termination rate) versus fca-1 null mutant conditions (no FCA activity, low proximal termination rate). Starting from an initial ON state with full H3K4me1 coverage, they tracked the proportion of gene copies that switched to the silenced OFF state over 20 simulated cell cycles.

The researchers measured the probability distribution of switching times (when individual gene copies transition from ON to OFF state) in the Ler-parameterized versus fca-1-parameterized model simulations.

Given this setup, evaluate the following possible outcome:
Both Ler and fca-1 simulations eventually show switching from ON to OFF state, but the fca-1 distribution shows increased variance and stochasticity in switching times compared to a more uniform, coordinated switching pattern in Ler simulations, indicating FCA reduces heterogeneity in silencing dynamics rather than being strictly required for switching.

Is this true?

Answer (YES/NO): NO